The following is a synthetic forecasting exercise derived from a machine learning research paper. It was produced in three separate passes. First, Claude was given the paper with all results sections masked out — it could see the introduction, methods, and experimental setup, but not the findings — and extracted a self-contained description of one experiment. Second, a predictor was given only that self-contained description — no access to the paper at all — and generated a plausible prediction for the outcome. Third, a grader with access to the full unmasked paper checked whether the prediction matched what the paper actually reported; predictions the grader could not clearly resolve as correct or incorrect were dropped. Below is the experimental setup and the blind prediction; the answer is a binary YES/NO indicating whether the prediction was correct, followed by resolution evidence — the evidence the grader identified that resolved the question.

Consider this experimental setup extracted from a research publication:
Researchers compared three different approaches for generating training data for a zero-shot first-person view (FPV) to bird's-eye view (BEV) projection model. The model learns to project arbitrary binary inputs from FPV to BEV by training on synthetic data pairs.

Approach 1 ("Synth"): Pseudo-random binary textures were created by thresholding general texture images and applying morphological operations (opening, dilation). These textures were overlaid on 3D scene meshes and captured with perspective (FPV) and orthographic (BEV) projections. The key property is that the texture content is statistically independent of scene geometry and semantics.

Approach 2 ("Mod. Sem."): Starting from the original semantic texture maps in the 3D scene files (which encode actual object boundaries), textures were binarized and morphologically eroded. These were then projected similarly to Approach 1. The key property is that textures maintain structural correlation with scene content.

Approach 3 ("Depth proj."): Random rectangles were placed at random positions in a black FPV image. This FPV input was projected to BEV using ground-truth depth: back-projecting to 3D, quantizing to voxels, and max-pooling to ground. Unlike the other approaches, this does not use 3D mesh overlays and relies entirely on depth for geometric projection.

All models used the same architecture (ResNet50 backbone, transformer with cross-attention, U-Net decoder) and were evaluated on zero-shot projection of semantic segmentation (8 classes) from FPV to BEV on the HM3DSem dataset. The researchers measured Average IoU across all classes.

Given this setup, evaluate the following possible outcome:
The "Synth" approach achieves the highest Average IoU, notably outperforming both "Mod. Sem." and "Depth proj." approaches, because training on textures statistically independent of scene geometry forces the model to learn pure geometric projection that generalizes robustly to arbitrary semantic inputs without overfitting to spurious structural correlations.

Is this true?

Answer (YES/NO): YES